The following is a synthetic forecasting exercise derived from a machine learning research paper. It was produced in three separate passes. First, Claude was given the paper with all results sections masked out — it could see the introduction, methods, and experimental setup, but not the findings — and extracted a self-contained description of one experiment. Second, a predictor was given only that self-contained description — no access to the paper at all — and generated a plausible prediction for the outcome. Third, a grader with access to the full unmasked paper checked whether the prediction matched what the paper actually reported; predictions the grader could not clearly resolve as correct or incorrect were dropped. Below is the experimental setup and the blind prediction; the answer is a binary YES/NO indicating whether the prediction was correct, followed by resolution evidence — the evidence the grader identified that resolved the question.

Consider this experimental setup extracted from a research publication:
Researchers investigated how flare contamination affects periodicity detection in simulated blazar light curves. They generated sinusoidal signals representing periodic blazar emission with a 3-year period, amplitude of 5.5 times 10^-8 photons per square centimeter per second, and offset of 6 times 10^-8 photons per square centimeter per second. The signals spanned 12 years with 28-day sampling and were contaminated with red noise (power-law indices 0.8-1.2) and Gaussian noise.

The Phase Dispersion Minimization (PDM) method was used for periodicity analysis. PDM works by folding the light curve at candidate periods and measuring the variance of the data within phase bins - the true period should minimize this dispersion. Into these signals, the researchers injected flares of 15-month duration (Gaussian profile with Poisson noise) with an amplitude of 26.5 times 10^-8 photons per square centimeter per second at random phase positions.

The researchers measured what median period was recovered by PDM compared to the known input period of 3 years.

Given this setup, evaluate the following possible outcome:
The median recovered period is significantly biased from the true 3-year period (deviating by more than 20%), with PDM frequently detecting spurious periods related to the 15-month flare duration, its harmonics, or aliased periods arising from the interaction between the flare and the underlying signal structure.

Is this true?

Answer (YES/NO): YES